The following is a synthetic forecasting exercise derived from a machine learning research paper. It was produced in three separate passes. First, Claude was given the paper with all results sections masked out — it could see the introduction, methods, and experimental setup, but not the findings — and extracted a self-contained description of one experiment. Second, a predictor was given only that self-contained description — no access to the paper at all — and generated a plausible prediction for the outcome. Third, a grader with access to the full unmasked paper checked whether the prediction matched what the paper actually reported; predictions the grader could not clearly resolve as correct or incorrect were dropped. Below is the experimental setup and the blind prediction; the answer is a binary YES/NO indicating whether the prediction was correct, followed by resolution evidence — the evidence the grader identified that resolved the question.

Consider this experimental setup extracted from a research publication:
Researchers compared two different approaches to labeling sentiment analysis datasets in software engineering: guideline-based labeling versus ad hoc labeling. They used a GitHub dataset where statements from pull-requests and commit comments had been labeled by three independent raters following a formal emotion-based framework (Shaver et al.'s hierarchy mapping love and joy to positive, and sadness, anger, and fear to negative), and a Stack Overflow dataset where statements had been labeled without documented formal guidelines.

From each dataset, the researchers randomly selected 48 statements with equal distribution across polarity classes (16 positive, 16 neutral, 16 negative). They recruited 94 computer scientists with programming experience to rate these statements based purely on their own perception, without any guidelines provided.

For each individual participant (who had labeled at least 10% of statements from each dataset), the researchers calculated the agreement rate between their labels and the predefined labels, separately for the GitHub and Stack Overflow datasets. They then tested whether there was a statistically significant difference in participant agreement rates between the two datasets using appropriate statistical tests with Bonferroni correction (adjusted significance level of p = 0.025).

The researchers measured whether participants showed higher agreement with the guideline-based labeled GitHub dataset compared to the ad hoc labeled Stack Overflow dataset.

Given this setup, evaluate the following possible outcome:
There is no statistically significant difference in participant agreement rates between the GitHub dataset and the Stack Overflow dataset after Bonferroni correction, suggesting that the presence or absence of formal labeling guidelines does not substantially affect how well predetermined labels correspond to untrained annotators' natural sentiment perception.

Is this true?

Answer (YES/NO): NO